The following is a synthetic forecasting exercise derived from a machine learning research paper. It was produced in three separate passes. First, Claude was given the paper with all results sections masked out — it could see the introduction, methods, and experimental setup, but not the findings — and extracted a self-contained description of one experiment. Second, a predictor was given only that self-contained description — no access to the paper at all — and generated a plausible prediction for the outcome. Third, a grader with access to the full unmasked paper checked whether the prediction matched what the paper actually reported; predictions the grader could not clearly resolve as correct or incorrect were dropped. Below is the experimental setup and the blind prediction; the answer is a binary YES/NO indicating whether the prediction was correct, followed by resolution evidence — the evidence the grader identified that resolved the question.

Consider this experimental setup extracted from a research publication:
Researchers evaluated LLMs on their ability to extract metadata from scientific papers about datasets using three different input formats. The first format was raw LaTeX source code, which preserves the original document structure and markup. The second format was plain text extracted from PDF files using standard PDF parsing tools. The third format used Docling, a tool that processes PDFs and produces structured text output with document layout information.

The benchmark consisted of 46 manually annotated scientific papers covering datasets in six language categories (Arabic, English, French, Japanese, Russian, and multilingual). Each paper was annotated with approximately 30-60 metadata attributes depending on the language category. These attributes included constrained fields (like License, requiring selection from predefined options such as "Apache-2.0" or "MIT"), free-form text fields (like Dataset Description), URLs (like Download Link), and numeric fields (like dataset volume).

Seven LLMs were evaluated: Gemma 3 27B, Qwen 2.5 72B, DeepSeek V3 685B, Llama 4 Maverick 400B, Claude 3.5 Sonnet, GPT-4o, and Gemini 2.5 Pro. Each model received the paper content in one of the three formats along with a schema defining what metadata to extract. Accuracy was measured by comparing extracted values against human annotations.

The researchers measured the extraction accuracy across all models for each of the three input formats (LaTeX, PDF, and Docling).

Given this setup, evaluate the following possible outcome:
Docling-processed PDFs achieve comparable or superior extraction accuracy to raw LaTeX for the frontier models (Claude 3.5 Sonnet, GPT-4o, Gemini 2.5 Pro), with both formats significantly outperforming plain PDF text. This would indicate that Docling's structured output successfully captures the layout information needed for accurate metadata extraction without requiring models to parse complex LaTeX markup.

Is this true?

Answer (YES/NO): NO